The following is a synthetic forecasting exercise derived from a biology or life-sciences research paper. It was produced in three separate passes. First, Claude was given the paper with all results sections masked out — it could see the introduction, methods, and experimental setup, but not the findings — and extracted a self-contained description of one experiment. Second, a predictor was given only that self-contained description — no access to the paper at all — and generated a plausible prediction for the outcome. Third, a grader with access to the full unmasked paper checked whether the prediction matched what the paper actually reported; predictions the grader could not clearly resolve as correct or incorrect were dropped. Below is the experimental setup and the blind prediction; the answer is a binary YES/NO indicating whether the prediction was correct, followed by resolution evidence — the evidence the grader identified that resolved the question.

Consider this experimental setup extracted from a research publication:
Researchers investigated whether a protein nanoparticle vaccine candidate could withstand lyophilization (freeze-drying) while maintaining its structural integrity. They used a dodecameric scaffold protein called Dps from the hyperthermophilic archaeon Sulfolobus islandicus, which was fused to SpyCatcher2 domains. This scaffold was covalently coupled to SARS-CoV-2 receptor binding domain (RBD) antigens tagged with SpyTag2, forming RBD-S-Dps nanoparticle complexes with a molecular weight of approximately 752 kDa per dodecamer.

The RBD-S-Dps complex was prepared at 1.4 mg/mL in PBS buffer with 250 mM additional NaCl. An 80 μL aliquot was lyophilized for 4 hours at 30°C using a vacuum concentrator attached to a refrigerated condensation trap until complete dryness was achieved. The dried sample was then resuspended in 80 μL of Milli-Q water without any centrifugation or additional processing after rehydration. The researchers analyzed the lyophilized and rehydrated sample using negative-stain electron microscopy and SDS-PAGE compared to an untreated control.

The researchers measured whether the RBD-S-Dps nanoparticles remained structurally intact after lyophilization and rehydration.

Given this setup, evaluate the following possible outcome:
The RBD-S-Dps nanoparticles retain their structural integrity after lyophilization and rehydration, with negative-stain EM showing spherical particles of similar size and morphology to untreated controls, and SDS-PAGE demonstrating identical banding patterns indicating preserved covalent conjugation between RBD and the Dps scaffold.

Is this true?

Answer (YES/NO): YES